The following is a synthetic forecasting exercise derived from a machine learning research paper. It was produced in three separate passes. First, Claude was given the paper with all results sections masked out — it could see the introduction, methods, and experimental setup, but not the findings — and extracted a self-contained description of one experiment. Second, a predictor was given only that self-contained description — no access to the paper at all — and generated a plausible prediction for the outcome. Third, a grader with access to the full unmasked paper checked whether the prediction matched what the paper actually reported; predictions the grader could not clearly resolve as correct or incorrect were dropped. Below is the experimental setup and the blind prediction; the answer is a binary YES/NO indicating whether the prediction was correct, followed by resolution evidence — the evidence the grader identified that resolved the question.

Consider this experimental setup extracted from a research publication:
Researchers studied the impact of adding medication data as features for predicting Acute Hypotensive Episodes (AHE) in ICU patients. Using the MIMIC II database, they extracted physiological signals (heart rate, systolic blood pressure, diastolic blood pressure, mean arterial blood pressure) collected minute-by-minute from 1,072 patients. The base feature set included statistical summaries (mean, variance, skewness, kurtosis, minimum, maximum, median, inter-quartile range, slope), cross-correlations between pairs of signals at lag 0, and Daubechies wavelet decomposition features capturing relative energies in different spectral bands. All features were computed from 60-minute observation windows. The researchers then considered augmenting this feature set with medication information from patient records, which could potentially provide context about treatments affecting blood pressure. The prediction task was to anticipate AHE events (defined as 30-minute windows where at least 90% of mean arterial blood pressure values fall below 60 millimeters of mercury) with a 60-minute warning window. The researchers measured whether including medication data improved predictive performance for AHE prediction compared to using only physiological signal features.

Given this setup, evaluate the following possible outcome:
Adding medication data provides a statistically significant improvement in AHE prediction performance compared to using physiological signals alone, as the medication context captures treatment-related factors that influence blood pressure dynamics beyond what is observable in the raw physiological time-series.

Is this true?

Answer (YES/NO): NO